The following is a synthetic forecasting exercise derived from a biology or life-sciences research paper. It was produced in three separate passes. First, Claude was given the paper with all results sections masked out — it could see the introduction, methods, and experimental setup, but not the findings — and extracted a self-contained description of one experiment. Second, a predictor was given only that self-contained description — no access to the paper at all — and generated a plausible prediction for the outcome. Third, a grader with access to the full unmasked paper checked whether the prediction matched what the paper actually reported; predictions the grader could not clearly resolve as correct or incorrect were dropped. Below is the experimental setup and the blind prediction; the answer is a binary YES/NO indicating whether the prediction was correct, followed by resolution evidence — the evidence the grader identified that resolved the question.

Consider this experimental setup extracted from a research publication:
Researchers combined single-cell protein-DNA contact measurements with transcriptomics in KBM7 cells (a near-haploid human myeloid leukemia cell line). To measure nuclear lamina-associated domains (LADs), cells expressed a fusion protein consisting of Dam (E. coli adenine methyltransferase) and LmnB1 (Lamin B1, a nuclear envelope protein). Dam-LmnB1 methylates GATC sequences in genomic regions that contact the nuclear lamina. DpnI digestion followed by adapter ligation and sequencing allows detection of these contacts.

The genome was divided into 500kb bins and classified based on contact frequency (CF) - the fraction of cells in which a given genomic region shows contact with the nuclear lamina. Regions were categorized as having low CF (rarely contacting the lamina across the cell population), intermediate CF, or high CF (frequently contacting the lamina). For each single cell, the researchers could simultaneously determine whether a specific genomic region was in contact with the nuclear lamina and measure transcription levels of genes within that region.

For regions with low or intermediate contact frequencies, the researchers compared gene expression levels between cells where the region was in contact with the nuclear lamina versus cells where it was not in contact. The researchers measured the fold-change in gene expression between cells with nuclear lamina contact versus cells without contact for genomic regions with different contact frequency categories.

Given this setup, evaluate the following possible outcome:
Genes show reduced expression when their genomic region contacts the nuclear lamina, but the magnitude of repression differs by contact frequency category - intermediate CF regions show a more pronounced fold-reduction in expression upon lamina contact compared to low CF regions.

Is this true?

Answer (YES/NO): NO